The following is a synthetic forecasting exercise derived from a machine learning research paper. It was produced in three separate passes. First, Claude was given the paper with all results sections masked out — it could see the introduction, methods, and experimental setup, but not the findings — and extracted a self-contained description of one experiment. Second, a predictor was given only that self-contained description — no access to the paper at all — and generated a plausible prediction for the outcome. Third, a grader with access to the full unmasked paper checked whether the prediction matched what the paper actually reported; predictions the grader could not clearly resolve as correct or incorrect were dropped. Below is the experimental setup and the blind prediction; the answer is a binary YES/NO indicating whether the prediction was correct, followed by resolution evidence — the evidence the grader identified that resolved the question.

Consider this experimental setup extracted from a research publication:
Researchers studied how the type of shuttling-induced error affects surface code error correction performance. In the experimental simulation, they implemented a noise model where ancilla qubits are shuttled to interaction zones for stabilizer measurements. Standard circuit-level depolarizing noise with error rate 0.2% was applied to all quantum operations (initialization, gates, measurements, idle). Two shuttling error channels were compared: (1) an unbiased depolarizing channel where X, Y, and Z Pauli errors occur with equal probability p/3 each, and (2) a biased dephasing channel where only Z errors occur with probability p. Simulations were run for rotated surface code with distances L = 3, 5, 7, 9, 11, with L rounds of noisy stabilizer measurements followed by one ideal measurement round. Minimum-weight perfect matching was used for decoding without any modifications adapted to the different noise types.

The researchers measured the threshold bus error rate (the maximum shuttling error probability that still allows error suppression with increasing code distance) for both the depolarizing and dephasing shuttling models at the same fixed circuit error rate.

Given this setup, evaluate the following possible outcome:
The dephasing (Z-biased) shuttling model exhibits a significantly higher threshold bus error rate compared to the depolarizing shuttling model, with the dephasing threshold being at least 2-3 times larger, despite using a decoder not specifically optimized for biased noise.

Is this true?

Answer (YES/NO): YES